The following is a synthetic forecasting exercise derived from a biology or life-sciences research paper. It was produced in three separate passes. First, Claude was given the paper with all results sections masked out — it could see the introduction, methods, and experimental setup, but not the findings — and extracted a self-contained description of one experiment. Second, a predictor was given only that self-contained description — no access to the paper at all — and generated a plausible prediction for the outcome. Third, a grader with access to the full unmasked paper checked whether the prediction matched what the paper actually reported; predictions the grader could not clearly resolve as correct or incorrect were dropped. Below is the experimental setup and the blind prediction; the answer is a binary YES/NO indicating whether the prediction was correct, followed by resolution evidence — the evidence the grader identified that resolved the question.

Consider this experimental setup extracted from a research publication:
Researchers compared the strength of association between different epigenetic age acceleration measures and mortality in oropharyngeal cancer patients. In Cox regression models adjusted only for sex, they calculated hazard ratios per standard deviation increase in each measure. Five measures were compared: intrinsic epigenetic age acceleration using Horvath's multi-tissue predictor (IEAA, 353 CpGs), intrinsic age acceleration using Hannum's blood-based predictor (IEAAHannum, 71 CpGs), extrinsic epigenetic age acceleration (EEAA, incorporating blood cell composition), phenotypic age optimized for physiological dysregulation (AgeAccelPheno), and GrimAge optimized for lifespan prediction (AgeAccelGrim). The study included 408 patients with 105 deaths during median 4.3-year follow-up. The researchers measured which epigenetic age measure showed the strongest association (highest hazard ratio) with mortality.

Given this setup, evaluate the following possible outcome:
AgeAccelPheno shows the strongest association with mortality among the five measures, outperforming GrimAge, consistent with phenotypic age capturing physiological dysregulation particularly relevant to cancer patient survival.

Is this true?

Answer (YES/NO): NO